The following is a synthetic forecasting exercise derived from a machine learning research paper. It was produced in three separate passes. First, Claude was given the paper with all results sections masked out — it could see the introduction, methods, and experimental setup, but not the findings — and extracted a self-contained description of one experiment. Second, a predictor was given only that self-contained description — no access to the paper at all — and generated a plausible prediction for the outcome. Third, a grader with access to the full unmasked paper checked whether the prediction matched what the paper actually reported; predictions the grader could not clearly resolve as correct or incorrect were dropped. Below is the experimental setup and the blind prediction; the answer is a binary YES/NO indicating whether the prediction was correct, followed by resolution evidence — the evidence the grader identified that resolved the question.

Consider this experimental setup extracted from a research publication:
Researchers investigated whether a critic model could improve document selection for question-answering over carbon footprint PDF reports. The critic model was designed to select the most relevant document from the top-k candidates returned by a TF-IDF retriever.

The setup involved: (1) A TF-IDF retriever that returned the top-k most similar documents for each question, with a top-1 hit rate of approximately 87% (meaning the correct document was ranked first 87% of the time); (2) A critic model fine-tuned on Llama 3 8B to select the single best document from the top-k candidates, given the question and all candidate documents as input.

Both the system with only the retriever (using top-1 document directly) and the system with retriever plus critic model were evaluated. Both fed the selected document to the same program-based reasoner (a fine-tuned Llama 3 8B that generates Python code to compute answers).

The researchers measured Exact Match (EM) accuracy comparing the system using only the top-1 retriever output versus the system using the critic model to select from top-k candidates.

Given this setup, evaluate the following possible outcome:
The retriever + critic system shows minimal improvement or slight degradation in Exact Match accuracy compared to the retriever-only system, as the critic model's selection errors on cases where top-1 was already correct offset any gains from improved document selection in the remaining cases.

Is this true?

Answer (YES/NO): NO